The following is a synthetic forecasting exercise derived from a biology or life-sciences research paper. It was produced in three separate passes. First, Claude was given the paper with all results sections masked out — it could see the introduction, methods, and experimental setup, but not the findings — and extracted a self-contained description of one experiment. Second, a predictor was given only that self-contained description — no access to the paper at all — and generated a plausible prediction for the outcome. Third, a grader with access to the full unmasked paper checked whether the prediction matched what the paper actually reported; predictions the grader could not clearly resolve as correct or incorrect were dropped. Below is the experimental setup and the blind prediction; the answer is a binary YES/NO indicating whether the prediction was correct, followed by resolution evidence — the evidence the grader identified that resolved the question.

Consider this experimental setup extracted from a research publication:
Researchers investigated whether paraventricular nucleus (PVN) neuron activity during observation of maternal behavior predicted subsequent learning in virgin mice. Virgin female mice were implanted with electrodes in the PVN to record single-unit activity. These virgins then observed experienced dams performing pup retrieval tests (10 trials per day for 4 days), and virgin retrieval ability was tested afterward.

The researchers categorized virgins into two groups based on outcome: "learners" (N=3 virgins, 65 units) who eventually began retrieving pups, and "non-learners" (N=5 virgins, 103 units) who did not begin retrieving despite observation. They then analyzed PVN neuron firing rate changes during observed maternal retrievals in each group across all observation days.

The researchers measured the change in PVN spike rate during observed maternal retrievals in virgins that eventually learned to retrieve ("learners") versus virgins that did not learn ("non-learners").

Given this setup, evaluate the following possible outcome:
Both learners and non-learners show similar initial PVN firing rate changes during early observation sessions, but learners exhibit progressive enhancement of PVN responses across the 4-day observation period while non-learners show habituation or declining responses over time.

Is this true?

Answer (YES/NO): NO